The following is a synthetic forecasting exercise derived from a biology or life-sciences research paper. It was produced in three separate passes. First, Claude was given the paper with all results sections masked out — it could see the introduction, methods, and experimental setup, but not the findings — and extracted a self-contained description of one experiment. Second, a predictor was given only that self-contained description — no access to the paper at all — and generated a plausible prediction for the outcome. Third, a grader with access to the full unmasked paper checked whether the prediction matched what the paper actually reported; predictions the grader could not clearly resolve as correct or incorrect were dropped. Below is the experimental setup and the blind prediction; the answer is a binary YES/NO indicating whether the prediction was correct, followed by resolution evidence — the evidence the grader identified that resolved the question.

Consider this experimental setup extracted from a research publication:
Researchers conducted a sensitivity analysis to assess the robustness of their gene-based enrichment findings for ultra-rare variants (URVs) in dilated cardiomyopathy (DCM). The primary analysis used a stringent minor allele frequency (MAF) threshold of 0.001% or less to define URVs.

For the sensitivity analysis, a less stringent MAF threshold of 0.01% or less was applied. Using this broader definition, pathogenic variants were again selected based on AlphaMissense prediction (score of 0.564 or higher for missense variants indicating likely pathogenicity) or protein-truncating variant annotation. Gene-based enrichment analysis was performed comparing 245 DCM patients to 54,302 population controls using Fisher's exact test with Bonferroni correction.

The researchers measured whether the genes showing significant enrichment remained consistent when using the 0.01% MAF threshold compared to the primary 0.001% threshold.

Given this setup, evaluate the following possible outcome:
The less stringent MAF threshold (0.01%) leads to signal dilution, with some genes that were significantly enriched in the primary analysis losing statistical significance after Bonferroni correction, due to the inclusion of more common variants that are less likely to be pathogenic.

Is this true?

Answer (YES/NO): YES